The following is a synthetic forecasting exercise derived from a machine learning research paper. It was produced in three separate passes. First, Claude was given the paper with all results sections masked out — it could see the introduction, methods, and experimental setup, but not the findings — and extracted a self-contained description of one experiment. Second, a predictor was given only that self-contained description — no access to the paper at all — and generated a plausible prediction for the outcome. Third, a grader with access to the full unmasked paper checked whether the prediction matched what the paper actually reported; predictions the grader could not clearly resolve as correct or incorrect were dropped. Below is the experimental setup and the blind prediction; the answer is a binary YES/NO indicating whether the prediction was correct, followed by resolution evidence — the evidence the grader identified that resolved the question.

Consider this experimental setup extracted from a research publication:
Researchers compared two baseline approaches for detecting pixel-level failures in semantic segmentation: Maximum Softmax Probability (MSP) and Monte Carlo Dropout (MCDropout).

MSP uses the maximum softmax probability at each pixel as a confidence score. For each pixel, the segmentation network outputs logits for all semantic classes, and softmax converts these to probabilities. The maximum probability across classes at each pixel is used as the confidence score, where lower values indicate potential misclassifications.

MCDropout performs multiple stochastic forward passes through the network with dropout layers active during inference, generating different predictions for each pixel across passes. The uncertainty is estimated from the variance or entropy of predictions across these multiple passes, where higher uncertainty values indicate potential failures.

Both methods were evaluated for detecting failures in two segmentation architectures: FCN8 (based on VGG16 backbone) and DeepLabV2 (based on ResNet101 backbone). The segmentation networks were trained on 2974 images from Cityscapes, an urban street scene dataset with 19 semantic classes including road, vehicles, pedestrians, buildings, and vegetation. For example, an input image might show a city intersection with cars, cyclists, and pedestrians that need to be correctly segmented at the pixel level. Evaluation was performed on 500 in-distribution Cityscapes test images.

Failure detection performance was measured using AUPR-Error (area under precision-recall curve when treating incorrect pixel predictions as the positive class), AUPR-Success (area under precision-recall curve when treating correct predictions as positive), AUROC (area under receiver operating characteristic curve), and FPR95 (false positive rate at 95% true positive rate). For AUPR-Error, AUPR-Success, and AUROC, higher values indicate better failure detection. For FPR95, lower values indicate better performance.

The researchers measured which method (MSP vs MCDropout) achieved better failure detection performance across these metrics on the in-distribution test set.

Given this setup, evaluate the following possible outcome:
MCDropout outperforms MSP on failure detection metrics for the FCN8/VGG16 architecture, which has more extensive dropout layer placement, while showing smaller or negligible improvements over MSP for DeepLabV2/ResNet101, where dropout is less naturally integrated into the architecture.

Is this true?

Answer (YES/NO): NO